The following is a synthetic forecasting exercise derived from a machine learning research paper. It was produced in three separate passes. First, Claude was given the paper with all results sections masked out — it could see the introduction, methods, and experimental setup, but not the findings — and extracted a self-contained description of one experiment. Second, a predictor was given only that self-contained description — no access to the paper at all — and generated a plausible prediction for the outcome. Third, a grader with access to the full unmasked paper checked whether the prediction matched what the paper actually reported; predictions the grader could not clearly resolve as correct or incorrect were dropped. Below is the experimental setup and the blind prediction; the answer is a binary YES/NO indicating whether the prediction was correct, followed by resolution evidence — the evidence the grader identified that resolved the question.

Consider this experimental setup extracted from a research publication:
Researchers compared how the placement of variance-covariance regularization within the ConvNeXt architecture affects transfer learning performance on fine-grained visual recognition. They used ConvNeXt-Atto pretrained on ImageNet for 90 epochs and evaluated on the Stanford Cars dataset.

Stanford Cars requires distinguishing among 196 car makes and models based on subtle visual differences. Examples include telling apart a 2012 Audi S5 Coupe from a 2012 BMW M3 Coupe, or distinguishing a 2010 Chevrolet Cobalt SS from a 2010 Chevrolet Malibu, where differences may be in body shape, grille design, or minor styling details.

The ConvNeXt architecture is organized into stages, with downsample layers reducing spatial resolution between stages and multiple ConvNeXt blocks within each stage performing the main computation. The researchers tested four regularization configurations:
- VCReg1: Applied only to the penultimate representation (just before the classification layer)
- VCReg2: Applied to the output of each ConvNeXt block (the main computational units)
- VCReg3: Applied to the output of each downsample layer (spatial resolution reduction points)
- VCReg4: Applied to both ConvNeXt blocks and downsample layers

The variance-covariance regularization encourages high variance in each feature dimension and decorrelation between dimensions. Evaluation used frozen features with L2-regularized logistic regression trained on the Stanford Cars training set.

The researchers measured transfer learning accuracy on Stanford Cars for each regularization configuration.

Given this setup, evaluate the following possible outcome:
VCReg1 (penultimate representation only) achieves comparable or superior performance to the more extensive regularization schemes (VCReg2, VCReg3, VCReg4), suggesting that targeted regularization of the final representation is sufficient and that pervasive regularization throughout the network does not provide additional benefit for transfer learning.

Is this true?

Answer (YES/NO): NO